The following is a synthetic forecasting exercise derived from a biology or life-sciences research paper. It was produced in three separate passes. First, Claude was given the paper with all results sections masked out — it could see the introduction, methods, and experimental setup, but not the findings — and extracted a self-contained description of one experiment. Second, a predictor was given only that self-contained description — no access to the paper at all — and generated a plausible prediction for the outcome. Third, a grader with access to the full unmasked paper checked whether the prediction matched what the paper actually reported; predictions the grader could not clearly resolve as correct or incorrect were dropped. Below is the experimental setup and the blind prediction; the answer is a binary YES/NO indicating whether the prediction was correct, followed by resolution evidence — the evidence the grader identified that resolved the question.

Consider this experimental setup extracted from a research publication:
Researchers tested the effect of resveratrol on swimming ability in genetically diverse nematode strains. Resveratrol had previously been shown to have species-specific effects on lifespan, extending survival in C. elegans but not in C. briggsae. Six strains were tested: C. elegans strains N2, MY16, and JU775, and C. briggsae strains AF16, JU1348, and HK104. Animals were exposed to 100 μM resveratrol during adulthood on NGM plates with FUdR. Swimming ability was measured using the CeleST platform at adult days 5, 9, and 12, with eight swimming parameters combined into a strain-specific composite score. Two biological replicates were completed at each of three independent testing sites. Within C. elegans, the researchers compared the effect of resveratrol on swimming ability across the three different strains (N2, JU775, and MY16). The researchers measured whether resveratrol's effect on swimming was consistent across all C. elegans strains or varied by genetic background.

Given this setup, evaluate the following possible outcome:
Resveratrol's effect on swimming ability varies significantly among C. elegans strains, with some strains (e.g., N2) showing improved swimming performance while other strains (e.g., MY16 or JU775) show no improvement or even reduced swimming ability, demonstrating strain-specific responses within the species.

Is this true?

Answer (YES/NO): YES